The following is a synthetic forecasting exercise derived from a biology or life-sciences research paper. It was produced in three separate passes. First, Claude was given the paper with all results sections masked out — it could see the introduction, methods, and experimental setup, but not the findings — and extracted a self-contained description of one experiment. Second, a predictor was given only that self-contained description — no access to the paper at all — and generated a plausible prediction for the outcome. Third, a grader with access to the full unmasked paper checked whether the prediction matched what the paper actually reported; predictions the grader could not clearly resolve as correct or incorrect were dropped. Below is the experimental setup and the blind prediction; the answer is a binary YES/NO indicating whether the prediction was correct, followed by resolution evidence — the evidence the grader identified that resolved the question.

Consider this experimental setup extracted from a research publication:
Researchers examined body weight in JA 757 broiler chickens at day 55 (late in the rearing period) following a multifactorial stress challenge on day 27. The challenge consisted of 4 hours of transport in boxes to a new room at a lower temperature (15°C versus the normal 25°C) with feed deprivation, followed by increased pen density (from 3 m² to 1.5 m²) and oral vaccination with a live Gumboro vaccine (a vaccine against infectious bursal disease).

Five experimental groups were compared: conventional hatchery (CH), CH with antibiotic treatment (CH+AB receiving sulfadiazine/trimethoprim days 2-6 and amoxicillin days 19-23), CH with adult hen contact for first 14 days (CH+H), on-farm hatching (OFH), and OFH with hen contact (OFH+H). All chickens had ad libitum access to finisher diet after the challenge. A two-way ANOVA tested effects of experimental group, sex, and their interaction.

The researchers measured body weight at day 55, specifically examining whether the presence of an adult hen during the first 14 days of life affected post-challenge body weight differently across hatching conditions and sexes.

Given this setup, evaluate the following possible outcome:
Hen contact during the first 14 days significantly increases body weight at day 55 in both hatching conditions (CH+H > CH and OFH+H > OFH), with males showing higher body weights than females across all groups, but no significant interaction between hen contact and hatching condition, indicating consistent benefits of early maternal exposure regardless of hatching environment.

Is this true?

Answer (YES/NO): NO